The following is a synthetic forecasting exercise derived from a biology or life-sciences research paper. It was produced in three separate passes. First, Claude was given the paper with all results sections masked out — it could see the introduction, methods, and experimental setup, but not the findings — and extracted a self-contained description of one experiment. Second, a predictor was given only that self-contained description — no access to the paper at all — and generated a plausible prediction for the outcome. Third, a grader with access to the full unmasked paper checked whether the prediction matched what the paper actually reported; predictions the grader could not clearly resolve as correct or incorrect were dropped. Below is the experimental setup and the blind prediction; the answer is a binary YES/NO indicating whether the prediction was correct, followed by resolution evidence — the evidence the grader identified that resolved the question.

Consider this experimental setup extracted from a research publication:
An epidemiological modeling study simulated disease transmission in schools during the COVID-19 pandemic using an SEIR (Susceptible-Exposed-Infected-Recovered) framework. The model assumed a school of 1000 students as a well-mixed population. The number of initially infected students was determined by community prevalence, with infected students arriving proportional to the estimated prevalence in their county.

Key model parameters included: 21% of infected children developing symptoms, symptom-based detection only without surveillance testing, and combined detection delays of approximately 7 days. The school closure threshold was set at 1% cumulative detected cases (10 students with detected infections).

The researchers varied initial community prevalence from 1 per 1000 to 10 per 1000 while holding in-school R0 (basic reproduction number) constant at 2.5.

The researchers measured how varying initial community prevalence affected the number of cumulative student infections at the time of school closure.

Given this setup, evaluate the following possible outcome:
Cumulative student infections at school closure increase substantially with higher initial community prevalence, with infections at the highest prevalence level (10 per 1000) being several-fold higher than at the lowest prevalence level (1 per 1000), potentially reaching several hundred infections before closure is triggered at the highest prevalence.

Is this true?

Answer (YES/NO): NO